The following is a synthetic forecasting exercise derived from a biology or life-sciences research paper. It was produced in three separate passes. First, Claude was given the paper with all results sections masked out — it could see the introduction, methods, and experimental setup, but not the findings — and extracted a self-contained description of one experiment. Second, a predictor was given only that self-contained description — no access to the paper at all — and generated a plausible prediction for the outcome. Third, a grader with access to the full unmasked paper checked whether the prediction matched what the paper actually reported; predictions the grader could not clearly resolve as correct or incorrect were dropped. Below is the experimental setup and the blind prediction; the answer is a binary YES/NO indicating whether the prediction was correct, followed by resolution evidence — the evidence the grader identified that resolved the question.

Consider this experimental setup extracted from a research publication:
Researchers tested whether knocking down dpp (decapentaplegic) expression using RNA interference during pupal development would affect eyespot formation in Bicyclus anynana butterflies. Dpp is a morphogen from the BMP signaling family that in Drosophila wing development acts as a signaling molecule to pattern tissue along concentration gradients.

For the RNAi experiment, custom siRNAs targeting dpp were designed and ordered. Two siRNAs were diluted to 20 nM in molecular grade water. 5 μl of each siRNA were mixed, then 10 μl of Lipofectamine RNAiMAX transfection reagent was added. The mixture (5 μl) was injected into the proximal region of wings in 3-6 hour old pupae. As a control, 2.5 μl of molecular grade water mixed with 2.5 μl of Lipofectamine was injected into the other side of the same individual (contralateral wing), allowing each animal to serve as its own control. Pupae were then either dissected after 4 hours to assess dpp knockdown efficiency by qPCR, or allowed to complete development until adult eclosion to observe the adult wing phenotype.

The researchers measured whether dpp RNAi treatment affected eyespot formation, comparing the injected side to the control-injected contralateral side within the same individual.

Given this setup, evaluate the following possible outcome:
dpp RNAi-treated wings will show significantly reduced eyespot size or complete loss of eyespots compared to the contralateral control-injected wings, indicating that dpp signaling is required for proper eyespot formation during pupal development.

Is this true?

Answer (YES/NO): YES